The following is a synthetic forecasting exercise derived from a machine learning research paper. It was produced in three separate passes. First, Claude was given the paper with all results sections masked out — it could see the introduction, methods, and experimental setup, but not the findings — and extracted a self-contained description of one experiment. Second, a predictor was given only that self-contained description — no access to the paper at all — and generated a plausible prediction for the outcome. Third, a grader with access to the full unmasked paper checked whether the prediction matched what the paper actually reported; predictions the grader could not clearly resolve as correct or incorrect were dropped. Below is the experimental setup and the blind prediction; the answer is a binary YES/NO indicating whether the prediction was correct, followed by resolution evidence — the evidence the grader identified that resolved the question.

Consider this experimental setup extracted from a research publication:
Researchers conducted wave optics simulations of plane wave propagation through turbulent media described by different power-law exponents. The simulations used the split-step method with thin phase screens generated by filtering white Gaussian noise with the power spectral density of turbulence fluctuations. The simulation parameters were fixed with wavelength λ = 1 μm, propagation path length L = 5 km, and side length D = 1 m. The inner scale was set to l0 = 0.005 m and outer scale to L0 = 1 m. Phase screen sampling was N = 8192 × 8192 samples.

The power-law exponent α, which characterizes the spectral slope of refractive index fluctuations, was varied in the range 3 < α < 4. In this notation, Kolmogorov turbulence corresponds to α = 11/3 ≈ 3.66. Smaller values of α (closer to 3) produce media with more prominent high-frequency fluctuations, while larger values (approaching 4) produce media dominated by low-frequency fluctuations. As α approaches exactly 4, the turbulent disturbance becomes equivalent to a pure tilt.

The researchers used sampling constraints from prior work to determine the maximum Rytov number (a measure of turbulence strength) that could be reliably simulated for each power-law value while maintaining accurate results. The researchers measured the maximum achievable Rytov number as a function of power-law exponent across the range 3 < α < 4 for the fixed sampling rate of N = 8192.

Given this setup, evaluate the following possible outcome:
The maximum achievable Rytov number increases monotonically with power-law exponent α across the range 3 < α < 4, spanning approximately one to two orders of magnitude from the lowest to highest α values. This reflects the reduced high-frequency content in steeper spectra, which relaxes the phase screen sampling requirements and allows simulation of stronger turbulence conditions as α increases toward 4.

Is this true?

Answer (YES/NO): NO